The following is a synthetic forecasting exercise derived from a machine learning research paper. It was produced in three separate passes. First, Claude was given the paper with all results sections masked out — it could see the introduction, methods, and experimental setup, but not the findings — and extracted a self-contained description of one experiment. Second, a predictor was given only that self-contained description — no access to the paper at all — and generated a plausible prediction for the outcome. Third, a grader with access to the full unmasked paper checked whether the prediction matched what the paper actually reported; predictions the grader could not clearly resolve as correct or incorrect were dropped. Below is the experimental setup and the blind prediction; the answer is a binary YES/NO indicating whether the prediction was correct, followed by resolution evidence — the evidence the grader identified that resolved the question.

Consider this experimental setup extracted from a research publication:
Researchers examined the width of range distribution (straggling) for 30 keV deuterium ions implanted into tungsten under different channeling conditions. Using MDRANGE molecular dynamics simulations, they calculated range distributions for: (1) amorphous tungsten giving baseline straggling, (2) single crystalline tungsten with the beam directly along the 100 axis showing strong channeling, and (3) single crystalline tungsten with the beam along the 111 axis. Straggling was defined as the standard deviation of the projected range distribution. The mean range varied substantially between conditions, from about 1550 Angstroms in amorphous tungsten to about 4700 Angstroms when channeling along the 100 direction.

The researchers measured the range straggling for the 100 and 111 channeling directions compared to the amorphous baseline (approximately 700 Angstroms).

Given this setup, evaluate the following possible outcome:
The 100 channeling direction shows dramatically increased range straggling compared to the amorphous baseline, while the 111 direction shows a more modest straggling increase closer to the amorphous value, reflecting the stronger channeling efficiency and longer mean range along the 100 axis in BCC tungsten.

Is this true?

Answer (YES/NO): NO